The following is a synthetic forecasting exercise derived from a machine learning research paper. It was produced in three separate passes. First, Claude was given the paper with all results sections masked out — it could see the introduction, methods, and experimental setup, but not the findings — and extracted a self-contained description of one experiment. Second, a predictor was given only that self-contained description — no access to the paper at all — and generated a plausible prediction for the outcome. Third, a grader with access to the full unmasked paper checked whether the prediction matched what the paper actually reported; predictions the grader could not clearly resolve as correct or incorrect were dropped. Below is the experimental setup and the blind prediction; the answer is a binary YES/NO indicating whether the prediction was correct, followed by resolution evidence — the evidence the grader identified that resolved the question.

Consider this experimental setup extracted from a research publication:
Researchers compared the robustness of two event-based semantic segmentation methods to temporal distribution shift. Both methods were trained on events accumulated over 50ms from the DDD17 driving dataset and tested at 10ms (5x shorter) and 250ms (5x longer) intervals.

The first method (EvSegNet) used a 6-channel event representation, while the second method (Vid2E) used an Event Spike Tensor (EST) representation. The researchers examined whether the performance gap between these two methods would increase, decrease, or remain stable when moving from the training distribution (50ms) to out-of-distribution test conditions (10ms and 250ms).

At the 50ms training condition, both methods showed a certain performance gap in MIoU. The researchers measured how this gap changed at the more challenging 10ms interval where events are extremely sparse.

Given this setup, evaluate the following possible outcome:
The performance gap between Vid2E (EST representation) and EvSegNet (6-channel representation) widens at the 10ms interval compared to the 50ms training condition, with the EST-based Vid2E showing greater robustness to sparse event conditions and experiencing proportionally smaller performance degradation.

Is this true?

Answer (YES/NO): NO